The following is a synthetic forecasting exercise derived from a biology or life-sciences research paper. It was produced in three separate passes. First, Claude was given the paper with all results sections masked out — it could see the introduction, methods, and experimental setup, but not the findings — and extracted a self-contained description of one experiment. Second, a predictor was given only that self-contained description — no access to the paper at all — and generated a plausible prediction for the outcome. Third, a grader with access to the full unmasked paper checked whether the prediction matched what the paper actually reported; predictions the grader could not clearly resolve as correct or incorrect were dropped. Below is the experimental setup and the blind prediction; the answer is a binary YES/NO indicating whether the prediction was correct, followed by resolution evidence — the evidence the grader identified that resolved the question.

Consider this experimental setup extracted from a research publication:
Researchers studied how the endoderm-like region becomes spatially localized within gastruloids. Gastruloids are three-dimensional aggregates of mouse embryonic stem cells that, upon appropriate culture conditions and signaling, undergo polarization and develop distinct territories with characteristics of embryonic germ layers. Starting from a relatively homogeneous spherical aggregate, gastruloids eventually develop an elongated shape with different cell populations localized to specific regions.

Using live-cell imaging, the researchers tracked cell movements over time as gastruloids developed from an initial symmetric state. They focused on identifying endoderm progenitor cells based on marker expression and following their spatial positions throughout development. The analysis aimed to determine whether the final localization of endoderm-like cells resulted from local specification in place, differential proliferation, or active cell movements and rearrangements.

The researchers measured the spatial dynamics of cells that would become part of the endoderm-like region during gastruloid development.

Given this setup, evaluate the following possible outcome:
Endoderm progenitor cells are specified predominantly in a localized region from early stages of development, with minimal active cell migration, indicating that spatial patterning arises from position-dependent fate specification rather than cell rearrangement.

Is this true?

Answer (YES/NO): NO